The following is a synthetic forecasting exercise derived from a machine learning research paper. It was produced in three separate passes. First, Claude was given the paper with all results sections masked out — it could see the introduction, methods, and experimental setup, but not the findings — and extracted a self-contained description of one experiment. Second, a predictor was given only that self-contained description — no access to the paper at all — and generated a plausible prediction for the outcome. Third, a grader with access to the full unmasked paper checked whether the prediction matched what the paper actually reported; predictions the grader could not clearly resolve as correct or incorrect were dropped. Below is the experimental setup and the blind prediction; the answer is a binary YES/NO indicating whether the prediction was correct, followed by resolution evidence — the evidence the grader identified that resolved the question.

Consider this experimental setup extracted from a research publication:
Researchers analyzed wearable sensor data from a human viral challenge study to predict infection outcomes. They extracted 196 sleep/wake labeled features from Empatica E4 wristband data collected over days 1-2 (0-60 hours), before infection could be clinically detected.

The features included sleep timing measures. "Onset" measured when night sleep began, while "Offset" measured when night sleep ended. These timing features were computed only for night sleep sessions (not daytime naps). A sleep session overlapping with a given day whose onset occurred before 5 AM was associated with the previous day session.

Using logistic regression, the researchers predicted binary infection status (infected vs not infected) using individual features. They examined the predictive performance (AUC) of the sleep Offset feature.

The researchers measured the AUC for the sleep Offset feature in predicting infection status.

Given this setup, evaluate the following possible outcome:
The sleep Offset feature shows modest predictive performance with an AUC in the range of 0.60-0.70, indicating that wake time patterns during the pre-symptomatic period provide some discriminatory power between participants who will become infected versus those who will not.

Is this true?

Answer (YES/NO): YES